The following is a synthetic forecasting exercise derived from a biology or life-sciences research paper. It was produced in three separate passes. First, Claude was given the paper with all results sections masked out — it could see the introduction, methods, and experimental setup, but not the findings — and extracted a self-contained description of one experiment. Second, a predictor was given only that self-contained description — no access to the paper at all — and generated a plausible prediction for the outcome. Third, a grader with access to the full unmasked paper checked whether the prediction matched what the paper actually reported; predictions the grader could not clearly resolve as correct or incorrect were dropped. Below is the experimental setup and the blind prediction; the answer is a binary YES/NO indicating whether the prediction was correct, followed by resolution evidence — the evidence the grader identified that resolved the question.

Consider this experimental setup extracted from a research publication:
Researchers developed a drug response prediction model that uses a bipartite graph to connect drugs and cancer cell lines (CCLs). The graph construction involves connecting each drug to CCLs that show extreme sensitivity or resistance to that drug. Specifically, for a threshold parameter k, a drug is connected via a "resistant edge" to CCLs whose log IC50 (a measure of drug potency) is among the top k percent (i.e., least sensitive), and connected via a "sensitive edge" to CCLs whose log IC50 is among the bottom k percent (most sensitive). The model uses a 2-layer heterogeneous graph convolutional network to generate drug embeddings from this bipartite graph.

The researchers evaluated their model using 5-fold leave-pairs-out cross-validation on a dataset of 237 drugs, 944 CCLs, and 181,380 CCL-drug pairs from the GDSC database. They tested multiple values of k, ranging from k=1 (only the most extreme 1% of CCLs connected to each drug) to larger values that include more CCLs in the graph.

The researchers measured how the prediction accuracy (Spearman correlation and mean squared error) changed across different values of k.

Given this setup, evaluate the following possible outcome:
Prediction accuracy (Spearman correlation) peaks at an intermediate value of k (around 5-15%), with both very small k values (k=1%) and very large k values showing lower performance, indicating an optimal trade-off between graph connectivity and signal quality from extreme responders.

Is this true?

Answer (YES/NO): NO